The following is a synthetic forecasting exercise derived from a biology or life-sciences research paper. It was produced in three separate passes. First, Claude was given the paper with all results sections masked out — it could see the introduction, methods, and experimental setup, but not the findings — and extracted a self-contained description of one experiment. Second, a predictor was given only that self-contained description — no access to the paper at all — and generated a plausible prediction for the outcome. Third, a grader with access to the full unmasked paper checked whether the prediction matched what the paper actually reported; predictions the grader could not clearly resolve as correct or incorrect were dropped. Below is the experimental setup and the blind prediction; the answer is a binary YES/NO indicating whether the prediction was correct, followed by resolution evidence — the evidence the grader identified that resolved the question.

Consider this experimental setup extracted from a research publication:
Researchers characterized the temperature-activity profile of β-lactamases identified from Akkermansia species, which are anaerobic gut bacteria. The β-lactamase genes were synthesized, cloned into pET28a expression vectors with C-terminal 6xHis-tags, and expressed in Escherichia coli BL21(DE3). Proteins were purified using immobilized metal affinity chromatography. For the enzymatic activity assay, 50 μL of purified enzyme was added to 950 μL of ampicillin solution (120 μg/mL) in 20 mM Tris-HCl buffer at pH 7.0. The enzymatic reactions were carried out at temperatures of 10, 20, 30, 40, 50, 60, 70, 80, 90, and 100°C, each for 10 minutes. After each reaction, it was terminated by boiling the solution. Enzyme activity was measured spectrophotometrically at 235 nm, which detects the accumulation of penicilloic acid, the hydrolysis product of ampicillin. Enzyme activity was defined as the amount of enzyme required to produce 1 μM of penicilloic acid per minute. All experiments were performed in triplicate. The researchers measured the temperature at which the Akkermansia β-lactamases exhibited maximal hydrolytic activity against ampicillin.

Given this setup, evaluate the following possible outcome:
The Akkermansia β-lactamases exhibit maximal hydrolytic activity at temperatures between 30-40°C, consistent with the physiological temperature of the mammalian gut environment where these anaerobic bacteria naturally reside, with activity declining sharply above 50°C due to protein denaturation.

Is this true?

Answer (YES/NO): NO